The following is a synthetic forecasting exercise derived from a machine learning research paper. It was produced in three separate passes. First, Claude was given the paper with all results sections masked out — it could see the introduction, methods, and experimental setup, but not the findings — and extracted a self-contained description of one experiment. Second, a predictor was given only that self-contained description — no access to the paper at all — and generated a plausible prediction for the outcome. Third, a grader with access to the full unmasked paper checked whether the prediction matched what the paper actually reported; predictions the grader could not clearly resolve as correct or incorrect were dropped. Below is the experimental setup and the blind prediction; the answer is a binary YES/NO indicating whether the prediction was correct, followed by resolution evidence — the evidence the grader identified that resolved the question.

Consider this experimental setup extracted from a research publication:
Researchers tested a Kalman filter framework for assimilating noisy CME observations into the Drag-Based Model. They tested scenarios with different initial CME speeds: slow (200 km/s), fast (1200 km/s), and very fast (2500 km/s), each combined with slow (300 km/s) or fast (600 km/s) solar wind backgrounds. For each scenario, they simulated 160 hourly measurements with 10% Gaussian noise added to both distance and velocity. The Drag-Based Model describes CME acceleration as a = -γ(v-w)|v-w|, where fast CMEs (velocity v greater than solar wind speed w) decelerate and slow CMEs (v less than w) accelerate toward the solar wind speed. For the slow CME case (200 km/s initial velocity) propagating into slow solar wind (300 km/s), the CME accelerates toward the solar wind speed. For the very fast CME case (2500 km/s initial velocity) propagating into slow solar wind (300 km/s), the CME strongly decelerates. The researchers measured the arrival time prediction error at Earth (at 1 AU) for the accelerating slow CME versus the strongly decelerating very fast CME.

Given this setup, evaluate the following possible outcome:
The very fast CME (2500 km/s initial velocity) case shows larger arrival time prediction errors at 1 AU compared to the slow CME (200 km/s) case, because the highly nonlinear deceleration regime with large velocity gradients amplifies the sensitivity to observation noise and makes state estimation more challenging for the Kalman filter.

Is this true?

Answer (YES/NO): NO